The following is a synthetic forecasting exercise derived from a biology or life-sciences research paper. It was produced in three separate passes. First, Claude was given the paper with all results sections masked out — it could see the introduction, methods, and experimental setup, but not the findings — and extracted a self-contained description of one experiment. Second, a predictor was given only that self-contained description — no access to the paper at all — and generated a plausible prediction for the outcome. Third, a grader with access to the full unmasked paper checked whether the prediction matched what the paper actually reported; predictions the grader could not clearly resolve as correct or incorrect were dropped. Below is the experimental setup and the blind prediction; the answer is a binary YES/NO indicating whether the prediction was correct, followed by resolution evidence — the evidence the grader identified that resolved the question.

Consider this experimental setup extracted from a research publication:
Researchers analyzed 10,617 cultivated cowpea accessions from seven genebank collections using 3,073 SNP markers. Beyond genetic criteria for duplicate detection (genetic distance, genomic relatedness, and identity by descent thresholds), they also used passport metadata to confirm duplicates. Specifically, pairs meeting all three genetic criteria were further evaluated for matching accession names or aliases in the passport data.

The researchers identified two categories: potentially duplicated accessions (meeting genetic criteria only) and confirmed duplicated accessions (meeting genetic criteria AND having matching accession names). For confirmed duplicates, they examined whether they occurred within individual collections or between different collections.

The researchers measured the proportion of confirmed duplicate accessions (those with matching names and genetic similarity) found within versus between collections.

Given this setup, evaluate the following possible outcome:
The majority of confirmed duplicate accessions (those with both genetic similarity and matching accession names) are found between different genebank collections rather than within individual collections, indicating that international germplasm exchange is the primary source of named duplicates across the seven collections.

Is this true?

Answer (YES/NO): YES